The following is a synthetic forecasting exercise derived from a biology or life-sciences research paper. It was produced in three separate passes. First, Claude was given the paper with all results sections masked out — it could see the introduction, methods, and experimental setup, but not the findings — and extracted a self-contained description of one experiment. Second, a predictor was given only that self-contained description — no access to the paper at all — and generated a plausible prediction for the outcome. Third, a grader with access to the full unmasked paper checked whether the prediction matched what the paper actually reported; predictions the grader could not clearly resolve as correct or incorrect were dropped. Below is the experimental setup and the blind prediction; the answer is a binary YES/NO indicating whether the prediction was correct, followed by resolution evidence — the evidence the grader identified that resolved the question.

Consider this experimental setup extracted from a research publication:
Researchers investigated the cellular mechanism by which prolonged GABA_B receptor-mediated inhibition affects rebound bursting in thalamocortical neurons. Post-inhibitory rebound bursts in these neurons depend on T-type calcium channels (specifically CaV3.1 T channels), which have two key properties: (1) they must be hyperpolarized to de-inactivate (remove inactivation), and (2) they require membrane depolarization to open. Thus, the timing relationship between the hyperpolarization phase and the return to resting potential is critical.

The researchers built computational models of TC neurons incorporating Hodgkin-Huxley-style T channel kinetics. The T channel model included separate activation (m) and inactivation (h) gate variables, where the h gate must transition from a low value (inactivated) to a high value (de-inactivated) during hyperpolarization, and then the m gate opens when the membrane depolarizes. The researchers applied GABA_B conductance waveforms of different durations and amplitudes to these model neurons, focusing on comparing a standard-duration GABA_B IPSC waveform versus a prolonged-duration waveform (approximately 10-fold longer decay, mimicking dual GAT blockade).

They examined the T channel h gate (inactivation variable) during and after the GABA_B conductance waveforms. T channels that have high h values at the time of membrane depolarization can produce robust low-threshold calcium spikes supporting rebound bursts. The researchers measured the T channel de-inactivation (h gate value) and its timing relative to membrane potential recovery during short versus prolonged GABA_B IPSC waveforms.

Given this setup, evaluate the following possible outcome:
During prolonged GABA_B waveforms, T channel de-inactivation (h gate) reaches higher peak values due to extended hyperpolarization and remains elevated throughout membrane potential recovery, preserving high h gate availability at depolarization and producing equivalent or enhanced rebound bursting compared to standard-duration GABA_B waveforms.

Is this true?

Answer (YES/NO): NO